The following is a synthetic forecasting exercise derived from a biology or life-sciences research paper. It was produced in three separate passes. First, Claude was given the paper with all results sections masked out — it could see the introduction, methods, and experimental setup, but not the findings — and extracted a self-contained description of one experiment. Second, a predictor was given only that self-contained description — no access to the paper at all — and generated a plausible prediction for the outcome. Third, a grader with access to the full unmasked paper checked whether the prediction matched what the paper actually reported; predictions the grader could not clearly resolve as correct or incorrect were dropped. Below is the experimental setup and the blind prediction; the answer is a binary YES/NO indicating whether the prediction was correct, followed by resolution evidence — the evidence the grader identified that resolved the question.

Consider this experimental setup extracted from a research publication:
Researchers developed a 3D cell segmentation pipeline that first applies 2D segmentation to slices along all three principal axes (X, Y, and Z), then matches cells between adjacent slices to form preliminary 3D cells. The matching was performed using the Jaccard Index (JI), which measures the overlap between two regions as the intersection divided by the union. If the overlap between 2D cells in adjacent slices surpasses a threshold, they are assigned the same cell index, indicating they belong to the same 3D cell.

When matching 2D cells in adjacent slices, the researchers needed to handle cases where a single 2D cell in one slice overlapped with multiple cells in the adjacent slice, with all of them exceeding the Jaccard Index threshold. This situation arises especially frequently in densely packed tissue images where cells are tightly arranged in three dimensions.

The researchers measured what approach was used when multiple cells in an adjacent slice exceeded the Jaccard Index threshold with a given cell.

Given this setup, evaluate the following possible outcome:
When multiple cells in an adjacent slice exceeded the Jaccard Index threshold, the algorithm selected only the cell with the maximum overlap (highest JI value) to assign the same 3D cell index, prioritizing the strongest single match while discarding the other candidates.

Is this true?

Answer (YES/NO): YES